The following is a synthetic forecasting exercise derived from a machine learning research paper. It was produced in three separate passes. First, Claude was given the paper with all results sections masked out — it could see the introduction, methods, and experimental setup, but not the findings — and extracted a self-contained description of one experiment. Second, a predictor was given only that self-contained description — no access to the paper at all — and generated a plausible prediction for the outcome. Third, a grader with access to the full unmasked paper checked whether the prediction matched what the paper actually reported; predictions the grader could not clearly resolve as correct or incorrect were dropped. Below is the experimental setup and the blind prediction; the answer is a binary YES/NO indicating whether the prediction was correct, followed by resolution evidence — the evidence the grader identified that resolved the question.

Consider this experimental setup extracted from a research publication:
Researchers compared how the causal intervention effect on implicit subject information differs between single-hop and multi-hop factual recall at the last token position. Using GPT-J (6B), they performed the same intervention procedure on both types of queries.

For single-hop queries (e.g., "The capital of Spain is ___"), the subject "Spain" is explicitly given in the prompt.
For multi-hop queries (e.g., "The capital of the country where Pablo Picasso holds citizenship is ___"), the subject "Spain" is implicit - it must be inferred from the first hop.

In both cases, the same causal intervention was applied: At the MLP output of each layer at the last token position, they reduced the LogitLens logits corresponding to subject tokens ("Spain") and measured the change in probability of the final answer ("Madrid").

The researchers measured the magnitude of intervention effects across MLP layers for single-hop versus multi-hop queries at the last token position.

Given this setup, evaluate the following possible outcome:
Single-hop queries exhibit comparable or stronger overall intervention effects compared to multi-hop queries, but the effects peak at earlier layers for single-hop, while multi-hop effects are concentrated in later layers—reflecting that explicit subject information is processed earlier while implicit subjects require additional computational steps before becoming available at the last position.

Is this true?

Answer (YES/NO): NO